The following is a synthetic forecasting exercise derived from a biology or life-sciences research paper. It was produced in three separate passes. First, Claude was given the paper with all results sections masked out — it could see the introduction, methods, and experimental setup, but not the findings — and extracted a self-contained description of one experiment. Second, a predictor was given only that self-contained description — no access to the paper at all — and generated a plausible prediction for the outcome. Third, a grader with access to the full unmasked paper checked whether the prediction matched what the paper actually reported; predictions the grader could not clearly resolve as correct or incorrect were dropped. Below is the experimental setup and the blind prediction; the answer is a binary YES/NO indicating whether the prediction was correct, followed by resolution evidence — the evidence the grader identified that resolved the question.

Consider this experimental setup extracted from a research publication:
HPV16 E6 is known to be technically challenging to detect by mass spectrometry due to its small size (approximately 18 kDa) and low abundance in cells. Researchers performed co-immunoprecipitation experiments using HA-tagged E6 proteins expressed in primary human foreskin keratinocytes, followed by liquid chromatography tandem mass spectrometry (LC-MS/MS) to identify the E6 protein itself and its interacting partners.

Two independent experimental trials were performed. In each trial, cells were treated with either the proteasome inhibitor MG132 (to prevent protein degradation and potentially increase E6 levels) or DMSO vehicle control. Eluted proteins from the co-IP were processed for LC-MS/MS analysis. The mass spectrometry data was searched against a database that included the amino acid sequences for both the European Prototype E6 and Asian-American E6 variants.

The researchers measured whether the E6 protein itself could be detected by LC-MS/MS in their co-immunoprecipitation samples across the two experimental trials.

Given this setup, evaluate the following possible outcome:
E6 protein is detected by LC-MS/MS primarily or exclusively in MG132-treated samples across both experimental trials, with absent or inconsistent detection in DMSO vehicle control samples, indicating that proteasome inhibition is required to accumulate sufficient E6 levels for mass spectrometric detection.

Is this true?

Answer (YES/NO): NO